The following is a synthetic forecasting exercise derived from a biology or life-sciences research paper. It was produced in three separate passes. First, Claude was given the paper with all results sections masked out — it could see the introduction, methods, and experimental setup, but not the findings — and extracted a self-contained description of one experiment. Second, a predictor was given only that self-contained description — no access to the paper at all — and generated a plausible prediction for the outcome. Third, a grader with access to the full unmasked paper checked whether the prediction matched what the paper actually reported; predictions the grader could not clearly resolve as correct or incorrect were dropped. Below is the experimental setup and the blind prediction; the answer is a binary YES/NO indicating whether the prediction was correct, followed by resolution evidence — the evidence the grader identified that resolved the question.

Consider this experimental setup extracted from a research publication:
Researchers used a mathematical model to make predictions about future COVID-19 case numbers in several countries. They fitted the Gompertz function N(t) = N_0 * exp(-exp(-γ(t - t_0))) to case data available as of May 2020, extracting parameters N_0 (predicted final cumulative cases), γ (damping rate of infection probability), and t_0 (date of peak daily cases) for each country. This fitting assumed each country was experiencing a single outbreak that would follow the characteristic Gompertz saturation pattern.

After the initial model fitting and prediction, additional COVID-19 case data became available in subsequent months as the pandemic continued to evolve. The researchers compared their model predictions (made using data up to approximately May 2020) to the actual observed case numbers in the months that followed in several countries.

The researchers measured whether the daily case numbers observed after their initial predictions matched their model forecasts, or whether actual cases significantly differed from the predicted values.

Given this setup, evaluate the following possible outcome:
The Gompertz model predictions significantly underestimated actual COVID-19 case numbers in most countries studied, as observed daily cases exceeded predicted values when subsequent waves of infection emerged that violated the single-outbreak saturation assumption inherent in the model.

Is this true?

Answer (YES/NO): YES